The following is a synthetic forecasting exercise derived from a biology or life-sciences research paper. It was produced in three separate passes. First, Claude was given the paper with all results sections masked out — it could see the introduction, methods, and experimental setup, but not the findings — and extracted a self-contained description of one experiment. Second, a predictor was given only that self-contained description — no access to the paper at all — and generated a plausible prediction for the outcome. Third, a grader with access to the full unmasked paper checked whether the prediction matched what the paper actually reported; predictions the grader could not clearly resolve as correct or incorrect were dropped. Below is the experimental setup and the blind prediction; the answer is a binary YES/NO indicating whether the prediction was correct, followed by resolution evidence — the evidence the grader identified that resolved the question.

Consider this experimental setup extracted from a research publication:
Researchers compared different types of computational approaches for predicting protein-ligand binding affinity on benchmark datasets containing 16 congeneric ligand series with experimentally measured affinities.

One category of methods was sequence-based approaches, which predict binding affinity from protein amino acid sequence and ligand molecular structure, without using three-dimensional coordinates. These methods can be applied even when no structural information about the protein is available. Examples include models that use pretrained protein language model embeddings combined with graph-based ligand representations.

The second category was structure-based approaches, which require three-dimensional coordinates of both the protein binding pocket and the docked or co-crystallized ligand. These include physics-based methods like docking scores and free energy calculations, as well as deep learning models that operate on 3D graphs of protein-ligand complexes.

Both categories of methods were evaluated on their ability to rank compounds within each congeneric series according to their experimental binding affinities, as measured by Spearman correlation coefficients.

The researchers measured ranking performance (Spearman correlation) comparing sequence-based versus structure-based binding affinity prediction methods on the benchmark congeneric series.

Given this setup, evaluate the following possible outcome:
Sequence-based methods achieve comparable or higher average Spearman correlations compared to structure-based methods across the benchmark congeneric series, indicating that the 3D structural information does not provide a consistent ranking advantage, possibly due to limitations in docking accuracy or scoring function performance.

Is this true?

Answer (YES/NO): NO